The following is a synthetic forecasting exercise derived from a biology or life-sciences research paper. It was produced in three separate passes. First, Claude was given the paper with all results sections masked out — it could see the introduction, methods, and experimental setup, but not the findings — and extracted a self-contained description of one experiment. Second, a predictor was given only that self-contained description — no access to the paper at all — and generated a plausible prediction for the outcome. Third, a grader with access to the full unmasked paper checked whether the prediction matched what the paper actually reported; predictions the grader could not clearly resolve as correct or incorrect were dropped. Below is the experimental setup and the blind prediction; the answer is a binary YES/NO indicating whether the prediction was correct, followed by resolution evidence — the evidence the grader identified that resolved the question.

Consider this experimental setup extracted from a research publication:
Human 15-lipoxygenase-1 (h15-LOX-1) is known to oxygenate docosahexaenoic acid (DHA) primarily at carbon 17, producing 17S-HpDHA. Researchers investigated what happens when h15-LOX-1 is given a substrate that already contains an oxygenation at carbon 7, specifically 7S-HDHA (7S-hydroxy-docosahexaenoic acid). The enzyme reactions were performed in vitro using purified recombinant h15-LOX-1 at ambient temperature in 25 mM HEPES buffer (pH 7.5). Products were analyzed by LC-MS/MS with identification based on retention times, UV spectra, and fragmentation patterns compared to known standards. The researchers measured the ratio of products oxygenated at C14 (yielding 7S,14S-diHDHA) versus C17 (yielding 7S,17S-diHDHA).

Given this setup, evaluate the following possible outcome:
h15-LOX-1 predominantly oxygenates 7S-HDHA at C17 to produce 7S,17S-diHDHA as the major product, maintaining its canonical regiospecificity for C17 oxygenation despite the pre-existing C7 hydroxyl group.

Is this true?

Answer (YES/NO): NO